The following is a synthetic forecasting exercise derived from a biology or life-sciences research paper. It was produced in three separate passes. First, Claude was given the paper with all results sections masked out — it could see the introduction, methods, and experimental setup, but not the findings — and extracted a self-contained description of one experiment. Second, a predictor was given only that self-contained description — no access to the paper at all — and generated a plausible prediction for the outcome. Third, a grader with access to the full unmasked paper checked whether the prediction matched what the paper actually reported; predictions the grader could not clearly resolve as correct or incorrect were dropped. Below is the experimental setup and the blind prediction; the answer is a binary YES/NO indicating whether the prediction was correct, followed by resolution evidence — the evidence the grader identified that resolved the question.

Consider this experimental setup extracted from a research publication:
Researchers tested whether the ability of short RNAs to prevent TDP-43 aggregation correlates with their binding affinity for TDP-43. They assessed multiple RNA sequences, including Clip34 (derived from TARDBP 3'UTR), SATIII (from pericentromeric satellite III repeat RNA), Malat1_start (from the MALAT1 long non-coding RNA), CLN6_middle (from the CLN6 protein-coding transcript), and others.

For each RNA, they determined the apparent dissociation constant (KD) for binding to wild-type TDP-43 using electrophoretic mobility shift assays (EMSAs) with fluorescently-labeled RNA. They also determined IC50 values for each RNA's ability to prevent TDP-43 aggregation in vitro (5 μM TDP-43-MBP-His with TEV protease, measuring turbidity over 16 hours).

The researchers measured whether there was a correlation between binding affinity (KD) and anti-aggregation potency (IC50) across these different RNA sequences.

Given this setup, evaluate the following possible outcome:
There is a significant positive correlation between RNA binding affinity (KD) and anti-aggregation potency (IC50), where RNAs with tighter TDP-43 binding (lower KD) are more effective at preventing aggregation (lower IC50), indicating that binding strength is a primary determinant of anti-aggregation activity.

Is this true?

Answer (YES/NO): NO